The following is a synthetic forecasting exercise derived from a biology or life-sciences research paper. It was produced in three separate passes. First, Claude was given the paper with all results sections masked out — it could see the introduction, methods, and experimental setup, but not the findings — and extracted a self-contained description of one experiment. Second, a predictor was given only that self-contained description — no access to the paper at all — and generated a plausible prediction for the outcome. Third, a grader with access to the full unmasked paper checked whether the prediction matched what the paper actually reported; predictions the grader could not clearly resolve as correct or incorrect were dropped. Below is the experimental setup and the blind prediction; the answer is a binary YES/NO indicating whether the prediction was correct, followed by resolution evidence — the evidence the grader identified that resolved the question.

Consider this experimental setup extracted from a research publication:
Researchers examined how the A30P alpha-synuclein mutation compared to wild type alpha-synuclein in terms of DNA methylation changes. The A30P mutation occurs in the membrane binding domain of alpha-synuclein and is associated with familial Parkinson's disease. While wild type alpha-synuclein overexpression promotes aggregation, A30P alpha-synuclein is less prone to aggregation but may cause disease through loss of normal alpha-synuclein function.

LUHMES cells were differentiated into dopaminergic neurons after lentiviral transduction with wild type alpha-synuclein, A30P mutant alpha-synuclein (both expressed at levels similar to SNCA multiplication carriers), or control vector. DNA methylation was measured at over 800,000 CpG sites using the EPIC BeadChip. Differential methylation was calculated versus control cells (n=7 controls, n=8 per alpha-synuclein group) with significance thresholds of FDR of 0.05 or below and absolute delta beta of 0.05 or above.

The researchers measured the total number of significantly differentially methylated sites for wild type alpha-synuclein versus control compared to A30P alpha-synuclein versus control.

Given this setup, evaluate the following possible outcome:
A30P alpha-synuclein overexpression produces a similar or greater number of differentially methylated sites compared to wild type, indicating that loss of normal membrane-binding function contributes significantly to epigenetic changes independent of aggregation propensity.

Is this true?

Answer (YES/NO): NO